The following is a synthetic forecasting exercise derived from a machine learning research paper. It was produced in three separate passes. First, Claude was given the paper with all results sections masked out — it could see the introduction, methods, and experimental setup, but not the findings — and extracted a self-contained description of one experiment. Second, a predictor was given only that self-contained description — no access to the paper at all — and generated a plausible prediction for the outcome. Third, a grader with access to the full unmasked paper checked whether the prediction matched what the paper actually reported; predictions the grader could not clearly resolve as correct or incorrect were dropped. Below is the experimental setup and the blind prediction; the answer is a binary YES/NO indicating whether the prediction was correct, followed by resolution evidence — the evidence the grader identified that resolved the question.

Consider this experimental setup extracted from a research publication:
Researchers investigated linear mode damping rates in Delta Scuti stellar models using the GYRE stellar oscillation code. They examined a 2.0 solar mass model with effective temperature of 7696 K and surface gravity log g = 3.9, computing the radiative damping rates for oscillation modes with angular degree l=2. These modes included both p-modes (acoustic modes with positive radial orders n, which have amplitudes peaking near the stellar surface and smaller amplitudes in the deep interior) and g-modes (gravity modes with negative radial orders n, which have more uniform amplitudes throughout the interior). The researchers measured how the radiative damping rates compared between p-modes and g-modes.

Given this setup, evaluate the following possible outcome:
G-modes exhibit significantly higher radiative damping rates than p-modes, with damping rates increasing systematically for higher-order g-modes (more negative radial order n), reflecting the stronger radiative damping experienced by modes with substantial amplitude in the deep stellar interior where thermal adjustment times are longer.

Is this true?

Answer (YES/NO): NO